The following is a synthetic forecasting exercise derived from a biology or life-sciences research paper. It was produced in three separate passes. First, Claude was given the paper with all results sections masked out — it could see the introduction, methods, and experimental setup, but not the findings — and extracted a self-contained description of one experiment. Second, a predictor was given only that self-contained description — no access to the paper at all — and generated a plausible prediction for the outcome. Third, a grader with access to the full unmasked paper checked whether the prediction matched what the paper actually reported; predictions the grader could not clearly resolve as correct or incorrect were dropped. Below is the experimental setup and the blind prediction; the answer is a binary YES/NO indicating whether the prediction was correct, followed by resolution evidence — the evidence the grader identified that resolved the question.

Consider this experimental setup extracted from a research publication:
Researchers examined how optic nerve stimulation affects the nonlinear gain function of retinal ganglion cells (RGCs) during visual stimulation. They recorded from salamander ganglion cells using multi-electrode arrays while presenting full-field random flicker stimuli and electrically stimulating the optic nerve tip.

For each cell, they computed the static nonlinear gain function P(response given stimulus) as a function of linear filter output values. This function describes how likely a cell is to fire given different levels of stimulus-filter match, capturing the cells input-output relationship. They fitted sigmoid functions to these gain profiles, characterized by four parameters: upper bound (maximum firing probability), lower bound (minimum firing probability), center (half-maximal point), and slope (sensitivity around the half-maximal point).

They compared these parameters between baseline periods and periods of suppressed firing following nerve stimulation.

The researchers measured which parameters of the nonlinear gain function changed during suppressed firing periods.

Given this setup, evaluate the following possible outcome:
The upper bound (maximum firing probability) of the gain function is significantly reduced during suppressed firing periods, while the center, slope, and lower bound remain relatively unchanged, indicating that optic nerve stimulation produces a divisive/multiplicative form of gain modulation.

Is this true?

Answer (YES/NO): YES